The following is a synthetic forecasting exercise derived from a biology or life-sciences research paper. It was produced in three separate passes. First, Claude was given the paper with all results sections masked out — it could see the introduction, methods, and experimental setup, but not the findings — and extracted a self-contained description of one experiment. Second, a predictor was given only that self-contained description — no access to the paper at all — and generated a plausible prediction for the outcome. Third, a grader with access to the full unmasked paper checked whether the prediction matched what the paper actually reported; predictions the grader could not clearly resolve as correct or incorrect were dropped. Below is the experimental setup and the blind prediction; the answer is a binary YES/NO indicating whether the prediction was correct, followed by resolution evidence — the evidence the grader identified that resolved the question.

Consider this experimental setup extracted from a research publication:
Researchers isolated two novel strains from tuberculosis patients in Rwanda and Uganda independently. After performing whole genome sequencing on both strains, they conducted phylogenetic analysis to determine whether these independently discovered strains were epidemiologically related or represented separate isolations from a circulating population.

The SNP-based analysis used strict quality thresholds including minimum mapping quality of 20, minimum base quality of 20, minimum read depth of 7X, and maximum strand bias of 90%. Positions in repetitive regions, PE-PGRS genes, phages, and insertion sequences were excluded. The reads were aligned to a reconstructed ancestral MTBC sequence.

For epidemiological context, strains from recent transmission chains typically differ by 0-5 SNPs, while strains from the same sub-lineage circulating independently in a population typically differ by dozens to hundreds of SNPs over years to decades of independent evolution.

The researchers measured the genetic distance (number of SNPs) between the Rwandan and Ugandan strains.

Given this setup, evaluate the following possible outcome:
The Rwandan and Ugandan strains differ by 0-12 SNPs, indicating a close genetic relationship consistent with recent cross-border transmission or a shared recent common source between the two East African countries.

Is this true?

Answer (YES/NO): NO